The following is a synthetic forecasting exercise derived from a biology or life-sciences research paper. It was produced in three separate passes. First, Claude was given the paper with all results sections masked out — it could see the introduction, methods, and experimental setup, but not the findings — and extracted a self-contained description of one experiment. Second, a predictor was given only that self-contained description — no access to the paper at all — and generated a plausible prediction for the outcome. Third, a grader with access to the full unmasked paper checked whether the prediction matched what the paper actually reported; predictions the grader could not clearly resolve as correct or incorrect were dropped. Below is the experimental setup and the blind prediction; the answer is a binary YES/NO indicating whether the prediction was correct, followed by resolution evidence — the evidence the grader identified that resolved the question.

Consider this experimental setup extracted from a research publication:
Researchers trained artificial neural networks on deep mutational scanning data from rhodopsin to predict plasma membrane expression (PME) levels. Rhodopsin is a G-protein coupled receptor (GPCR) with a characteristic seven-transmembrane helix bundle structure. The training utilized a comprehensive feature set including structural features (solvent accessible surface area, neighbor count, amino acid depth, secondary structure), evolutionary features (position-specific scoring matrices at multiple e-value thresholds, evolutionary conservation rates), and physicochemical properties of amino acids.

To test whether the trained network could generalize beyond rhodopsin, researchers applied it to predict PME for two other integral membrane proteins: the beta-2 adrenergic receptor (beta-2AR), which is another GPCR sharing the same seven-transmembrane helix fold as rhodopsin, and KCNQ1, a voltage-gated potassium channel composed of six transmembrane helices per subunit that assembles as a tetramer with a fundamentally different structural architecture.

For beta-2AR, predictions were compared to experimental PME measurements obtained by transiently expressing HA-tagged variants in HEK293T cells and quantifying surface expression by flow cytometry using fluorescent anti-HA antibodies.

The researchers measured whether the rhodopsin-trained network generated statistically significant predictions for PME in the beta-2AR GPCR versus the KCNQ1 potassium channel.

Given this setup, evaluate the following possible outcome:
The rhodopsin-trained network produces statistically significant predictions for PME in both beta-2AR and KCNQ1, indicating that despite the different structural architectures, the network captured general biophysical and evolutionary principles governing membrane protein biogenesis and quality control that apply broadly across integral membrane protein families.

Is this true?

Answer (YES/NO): NO